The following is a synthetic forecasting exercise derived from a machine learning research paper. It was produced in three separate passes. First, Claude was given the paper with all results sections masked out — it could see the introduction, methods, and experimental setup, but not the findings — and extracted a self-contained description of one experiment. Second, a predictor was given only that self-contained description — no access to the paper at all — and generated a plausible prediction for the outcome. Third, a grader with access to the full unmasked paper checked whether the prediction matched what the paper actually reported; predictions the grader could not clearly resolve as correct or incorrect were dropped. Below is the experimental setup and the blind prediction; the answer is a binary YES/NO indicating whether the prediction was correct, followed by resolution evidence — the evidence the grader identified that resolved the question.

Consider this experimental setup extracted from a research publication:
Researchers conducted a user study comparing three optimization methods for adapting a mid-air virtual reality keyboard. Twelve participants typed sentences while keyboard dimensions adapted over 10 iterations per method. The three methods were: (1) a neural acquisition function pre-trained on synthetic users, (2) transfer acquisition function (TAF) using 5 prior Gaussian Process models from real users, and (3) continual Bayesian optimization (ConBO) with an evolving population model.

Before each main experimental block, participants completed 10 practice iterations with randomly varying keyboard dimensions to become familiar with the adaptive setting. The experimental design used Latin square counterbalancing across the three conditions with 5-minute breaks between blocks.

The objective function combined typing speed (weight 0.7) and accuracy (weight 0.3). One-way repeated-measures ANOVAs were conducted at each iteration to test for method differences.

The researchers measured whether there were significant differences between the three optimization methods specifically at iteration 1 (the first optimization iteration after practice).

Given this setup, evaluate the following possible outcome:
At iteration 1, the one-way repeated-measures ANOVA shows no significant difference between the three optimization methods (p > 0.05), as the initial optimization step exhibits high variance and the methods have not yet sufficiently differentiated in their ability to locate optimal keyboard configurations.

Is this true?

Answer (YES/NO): YES